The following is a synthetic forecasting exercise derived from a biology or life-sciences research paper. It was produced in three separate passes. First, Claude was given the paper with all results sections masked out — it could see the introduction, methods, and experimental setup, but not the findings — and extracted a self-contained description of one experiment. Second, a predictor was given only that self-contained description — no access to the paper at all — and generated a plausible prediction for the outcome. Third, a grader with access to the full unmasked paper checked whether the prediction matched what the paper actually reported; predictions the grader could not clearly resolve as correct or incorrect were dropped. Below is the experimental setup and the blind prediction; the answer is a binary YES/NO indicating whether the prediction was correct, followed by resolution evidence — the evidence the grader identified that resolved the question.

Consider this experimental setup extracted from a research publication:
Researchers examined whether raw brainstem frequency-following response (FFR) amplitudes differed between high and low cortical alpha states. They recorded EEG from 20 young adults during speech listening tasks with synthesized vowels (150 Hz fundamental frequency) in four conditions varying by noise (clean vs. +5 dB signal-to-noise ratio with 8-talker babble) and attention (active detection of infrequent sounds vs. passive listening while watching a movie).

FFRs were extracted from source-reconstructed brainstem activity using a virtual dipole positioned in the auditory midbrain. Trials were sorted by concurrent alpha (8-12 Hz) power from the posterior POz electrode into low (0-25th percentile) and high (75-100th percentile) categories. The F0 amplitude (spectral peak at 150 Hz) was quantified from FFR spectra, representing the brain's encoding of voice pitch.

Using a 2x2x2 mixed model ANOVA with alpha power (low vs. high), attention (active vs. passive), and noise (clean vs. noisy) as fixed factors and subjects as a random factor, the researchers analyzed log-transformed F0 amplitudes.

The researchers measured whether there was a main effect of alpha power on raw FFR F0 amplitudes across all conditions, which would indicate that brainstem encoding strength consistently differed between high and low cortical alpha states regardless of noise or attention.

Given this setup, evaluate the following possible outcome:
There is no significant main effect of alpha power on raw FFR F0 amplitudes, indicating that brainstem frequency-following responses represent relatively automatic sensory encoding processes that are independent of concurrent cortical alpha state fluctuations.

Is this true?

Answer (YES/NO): NO